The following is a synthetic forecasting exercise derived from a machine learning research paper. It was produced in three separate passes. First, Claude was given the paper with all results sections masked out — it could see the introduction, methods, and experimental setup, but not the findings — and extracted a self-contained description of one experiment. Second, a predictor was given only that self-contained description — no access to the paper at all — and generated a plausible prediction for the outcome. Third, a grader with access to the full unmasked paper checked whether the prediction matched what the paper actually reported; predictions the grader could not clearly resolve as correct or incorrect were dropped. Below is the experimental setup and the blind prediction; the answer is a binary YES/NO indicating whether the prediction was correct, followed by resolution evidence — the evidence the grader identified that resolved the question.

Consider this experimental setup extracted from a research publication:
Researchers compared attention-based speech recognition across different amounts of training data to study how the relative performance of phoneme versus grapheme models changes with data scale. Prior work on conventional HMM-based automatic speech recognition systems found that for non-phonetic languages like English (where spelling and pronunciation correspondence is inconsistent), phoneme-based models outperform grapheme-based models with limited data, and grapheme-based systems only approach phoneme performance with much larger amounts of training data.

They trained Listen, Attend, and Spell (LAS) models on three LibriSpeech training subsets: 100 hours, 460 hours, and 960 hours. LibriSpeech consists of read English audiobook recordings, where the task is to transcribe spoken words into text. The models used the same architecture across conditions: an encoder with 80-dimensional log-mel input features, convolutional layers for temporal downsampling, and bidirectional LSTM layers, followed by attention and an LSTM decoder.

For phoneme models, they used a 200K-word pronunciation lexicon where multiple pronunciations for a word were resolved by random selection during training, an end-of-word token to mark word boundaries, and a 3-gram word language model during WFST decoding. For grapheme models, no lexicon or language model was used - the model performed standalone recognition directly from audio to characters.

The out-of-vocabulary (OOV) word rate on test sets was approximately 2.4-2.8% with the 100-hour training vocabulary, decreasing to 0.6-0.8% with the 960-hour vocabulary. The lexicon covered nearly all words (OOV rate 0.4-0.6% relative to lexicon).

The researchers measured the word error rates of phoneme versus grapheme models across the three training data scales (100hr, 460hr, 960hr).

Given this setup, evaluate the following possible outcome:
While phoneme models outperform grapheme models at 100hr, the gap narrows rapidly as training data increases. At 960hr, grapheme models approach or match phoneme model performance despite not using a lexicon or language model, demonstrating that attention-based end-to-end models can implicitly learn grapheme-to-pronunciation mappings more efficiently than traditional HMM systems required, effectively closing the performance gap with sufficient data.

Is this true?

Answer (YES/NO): NO